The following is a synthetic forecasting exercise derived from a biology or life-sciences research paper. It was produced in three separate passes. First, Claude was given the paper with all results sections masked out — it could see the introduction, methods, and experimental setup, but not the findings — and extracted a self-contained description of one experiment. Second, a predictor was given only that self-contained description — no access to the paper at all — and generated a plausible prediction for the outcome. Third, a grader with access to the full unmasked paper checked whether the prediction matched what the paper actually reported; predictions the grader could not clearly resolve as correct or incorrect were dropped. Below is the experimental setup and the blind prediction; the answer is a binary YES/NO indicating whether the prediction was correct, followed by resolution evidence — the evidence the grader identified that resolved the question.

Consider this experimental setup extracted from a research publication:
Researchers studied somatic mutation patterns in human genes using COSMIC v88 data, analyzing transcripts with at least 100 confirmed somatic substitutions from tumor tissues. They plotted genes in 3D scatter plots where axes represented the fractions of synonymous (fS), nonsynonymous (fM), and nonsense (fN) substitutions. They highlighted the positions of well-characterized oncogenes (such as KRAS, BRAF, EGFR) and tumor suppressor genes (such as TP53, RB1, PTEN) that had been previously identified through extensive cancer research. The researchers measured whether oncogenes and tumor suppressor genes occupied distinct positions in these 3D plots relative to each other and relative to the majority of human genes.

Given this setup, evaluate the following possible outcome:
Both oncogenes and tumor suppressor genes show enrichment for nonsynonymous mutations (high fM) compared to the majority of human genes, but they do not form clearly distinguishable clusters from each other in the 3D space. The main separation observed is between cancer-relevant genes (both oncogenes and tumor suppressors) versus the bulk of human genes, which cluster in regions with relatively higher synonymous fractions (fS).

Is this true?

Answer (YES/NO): NO